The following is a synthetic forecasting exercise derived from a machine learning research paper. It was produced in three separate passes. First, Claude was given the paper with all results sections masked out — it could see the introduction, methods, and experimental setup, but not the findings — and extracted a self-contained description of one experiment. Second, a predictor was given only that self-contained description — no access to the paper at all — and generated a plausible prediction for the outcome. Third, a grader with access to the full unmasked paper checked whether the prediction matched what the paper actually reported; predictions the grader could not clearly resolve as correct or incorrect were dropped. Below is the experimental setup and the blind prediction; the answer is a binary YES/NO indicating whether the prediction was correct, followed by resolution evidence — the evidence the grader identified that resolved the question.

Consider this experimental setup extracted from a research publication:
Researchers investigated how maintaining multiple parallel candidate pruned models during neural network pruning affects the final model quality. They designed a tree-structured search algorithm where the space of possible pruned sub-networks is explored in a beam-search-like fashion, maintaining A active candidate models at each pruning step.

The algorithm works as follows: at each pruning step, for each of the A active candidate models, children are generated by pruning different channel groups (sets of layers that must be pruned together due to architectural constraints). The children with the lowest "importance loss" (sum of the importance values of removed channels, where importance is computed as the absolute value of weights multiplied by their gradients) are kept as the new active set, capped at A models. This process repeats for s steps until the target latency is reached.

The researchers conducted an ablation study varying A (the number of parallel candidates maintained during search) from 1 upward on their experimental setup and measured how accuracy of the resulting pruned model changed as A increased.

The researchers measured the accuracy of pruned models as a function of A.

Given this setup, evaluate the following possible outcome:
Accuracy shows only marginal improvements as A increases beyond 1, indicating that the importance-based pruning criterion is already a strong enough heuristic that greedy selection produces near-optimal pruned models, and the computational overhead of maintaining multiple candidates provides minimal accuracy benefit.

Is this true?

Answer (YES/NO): NO